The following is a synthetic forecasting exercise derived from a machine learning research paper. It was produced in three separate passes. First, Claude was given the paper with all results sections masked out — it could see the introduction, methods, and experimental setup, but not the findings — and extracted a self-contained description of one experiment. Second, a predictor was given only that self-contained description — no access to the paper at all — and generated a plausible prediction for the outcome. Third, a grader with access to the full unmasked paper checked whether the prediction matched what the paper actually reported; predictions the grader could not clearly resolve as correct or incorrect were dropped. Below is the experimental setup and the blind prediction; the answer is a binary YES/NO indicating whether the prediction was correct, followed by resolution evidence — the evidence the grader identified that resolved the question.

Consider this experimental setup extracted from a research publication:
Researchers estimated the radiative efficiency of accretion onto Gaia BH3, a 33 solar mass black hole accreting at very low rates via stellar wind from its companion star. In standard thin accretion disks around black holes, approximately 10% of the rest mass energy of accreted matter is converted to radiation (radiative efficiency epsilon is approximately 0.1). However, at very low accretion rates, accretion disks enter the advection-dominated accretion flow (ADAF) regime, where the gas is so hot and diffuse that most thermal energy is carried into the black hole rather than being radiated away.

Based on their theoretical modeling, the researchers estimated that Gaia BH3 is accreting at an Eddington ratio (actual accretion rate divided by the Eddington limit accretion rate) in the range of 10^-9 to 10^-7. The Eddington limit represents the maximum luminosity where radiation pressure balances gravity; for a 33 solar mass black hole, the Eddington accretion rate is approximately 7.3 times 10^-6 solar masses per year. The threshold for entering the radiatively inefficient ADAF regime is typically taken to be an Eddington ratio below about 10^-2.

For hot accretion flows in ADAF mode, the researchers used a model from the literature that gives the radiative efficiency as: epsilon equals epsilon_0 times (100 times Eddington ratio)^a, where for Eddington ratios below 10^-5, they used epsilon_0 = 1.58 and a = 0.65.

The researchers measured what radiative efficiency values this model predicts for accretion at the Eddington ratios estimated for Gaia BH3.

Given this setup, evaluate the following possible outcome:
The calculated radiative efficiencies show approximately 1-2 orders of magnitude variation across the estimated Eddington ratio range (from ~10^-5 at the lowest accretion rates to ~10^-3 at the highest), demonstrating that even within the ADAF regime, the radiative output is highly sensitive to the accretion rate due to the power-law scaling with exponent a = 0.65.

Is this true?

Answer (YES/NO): NO